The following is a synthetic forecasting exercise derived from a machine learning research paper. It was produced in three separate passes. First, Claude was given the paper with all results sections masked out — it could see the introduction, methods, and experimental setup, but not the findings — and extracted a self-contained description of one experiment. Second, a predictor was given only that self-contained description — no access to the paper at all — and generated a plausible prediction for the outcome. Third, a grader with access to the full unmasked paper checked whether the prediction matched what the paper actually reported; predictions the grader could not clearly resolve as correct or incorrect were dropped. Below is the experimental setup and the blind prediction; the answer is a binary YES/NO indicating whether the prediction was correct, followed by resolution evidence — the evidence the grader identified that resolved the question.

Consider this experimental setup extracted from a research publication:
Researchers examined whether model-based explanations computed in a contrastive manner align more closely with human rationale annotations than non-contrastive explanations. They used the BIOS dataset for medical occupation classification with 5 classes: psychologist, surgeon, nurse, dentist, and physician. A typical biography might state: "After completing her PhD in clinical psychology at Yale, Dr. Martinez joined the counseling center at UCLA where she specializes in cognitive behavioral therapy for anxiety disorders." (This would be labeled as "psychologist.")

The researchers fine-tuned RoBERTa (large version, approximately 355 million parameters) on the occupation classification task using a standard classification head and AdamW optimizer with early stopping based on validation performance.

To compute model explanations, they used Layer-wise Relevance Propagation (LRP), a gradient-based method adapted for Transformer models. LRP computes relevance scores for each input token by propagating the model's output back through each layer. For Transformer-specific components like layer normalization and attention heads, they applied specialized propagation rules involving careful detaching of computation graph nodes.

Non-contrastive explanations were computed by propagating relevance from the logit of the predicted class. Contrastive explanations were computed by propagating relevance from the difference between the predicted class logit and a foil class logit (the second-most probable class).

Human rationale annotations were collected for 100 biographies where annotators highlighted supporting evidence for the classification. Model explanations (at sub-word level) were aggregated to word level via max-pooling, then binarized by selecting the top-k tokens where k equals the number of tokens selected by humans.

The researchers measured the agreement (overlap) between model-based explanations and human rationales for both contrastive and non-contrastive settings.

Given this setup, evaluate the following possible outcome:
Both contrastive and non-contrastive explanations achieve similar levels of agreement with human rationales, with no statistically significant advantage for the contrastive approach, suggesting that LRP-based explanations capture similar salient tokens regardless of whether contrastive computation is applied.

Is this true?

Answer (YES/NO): YES